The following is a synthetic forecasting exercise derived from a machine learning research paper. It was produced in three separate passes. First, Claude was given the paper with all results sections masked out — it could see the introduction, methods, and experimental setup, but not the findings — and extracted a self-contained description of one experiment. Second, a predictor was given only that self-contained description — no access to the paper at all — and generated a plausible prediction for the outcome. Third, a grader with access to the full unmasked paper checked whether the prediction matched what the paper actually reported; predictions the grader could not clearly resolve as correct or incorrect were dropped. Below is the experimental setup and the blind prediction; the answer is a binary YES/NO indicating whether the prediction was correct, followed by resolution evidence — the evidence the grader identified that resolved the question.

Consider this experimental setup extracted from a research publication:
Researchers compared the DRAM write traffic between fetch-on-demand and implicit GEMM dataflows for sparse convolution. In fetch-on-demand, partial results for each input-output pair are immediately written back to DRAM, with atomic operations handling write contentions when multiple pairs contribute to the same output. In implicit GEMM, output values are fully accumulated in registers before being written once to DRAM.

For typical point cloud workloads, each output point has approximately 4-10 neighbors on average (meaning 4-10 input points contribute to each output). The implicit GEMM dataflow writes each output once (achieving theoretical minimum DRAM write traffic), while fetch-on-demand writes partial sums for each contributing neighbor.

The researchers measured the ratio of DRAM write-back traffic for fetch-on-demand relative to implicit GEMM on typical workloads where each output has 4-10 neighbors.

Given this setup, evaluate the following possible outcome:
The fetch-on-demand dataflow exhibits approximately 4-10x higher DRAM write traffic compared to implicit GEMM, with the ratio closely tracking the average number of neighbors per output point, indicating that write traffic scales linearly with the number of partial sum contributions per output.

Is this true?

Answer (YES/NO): YES